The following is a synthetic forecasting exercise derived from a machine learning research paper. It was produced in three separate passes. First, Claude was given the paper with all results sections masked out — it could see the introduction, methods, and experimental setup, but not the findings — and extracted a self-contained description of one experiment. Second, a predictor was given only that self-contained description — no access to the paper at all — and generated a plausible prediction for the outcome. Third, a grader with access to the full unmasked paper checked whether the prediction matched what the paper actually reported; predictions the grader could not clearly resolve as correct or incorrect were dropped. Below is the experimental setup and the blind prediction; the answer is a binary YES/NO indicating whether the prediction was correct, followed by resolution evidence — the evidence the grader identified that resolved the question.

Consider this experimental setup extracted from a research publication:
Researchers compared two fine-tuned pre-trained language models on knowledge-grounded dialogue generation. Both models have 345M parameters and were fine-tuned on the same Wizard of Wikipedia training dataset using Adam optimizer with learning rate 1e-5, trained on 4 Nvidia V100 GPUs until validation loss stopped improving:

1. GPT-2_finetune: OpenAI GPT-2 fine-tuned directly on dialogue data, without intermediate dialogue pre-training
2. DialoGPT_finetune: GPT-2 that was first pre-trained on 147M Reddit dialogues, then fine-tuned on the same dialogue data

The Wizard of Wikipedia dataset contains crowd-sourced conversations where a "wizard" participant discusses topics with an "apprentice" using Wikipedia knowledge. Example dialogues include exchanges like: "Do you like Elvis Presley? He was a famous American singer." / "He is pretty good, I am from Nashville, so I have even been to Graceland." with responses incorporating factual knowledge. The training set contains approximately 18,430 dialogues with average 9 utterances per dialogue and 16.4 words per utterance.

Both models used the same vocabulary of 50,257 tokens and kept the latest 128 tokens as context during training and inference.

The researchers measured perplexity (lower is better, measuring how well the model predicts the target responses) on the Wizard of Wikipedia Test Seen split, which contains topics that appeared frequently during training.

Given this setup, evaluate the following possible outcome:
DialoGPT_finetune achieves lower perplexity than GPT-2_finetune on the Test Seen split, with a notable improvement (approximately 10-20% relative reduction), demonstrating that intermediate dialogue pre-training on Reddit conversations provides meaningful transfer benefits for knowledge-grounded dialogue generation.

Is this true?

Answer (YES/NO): NO